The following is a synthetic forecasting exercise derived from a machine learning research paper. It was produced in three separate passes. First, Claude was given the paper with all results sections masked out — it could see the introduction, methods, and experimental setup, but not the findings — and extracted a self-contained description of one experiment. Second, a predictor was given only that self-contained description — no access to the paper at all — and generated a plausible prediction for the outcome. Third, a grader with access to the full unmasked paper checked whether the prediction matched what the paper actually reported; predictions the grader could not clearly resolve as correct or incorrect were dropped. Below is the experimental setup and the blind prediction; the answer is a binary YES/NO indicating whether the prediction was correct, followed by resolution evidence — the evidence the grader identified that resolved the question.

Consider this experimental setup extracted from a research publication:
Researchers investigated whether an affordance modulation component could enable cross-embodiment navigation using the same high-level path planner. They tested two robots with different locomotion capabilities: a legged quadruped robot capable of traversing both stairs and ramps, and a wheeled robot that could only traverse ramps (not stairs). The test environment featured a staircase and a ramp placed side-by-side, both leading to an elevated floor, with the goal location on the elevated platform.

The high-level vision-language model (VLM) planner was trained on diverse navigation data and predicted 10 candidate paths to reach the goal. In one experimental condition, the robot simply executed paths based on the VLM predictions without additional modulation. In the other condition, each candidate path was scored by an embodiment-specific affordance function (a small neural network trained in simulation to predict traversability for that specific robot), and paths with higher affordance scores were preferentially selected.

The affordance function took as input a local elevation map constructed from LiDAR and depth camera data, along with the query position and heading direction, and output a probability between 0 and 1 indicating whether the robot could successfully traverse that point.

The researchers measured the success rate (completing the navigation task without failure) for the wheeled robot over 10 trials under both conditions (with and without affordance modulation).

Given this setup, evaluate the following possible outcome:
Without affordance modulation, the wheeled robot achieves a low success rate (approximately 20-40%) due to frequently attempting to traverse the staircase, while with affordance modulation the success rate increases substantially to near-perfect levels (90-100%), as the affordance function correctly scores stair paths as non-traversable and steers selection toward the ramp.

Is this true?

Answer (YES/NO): NO